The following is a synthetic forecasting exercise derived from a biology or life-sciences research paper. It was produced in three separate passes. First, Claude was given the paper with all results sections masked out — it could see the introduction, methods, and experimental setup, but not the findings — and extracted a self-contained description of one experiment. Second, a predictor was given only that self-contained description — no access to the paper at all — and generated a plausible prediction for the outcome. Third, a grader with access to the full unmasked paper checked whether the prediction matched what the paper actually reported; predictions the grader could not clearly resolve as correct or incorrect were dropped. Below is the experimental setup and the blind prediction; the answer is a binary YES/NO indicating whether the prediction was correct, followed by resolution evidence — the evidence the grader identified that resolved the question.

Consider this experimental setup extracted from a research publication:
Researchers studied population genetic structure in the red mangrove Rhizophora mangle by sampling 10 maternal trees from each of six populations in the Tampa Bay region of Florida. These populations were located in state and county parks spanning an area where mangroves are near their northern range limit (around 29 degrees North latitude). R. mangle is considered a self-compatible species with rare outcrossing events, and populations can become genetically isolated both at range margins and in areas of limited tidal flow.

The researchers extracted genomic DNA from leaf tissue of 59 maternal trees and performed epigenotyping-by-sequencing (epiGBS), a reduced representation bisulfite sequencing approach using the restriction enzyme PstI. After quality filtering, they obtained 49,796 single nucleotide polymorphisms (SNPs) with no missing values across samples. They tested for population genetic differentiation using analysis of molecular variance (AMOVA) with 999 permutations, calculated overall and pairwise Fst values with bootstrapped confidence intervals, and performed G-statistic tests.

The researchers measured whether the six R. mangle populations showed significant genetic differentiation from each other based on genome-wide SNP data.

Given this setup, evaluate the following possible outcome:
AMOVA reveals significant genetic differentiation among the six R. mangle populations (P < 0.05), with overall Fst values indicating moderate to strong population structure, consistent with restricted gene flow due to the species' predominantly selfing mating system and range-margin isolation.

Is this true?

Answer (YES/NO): NO